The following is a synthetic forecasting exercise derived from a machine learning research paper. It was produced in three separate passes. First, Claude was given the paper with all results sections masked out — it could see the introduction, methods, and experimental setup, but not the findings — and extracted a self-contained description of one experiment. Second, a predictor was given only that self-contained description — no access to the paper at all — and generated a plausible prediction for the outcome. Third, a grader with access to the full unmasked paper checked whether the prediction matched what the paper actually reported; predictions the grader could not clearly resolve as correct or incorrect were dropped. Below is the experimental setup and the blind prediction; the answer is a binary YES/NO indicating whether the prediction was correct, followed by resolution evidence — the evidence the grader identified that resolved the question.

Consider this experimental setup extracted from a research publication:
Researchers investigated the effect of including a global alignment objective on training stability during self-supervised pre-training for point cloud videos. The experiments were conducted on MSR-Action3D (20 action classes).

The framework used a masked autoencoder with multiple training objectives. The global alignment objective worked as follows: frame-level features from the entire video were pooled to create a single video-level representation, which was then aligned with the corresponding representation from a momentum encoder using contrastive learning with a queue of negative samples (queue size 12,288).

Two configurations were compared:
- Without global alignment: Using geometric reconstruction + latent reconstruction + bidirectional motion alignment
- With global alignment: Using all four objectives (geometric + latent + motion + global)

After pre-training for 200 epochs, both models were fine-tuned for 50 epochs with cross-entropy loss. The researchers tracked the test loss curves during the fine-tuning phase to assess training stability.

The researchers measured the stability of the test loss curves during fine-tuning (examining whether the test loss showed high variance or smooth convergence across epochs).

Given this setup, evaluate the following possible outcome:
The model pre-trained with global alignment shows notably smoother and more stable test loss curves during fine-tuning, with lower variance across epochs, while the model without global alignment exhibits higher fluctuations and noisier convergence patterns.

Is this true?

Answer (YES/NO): YES